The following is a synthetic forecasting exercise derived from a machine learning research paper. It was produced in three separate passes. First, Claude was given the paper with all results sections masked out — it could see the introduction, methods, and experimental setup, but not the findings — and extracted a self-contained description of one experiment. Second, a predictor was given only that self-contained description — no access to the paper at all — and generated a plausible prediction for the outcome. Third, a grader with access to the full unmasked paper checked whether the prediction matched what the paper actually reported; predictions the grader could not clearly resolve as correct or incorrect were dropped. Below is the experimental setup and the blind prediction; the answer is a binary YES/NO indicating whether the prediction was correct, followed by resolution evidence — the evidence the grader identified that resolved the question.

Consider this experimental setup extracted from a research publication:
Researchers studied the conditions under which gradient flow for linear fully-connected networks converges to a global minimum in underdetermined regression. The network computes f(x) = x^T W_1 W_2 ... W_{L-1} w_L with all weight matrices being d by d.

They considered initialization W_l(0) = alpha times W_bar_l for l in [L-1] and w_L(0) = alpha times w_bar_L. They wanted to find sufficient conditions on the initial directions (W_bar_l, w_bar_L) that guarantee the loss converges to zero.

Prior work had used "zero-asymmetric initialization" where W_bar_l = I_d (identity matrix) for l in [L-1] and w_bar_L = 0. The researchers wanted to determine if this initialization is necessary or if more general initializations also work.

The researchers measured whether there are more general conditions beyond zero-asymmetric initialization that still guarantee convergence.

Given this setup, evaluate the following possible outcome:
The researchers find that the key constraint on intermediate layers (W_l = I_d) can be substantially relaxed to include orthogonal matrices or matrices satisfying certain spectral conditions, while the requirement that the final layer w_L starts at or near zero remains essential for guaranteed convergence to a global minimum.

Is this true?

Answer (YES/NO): YES